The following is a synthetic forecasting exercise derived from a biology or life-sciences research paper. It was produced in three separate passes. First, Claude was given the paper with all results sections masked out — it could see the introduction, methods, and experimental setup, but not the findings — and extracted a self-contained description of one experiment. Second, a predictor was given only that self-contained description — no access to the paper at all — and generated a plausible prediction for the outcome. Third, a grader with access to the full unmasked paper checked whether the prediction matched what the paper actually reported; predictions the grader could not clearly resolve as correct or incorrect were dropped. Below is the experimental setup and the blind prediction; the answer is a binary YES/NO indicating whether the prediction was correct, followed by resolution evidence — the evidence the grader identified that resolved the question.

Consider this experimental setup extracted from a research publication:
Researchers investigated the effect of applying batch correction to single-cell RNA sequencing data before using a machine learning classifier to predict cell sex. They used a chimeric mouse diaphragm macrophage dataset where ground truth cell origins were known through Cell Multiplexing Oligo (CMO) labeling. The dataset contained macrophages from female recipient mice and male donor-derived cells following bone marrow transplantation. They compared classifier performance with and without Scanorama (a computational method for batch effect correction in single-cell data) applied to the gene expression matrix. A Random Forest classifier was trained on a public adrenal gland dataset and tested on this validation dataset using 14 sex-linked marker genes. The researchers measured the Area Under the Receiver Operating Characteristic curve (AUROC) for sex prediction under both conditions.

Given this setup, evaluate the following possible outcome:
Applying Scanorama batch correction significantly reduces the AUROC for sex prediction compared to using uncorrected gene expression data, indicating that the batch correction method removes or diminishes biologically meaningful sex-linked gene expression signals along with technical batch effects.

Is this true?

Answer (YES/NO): YES